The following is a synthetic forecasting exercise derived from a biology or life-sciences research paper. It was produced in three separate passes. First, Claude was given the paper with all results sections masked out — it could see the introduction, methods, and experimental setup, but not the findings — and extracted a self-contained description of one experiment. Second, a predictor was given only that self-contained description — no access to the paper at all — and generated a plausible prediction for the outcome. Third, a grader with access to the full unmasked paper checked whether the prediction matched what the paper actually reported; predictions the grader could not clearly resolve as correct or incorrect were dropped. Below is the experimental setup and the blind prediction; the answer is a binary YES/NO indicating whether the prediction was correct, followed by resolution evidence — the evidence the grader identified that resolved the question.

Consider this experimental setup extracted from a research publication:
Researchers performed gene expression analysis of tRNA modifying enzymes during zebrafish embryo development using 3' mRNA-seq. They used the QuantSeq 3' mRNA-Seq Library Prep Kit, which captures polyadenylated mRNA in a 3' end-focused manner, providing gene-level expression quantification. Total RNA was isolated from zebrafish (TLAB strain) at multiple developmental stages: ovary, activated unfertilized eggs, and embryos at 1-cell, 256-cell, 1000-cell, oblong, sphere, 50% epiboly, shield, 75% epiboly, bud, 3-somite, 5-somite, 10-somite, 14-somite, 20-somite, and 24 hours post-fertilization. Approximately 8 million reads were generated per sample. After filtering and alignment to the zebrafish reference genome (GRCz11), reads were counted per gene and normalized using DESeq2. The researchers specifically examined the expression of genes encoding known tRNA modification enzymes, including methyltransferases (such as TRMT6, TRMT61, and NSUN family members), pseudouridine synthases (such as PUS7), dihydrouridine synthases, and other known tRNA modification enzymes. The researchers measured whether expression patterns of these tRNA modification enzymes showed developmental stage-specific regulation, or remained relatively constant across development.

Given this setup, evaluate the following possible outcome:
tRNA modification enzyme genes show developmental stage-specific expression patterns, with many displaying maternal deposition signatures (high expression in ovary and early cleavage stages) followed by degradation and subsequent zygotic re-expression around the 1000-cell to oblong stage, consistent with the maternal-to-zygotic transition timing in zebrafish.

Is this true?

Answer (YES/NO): NO